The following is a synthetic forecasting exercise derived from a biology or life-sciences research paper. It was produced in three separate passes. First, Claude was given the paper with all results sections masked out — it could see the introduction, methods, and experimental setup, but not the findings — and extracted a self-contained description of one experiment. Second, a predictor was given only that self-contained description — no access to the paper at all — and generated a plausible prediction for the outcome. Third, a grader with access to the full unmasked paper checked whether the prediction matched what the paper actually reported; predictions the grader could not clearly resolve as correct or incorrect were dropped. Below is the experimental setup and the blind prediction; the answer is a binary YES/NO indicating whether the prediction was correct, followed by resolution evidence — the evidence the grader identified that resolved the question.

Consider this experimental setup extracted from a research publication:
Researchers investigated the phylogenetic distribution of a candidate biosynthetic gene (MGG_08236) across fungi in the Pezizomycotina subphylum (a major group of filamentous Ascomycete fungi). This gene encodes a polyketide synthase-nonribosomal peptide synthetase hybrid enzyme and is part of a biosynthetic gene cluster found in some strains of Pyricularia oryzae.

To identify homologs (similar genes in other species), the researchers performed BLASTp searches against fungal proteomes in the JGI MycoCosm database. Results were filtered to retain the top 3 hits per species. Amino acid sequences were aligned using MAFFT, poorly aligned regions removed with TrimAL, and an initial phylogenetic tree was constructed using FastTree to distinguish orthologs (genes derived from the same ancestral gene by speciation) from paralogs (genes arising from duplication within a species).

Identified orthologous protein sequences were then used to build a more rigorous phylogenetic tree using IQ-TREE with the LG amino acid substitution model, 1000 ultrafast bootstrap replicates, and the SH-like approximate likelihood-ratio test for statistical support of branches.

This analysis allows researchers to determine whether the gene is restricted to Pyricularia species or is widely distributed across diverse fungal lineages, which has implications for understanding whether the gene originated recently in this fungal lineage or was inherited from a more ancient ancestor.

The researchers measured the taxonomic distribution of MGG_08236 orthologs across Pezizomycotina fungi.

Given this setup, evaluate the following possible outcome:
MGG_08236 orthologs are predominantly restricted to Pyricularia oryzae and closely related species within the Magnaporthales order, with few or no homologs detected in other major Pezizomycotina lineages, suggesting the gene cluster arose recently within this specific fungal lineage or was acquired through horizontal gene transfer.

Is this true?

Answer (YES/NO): NO